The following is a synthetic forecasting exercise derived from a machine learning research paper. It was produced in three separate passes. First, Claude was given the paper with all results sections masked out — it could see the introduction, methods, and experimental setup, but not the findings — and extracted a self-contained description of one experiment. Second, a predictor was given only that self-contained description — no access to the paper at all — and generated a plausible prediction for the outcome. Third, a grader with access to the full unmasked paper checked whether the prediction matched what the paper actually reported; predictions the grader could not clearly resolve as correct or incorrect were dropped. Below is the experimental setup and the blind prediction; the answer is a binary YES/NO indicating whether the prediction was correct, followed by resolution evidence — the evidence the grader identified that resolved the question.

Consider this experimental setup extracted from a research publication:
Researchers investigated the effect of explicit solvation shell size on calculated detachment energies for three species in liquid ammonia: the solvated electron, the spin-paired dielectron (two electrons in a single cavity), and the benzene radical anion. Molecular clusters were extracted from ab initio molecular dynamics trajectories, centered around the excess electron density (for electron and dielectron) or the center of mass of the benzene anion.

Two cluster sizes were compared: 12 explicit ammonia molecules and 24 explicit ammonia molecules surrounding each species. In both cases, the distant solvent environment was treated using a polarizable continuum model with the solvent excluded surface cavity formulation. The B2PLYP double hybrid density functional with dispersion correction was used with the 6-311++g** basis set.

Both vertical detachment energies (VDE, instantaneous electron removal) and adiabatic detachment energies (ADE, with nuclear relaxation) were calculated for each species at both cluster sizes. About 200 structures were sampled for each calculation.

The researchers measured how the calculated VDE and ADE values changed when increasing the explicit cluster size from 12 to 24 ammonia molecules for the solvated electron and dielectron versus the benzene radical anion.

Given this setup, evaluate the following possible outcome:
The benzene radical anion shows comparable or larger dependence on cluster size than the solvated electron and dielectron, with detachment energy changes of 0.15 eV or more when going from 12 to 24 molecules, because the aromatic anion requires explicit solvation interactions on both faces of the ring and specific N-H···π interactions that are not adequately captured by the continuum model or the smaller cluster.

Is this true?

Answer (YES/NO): NO